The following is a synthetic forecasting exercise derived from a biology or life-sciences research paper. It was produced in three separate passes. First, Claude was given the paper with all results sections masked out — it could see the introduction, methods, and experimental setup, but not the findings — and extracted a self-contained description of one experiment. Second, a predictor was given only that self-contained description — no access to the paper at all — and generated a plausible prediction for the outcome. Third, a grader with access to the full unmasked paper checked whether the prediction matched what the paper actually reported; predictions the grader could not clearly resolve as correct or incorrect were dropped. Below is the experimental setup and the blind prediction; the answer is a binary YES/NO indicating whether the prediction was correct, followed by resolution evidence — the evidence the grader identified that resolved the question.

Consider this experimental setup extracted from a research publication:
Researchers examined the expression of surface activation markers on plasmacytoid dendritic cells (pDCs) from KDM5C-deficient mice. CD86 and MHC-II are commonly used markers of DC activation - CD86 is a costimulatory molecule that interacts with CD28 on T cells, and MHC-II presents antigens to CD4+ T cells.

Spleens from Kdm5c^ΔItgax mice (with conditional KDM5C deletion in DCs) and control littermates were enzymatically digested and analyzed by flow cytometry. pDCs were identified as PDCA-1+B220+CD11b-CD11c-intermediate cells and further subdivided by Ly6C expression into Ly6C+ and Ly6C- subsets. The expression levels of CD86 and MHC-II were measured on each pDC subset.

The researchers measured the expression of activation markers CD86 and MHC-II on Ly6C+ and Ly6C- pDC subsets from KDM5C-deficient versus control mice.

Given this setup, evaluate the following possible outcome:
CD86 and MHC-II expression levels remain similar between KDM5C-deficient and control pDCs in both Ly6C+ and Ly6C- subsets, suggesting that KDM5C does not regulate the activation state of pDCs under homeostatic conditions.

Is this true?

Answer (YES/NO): NO